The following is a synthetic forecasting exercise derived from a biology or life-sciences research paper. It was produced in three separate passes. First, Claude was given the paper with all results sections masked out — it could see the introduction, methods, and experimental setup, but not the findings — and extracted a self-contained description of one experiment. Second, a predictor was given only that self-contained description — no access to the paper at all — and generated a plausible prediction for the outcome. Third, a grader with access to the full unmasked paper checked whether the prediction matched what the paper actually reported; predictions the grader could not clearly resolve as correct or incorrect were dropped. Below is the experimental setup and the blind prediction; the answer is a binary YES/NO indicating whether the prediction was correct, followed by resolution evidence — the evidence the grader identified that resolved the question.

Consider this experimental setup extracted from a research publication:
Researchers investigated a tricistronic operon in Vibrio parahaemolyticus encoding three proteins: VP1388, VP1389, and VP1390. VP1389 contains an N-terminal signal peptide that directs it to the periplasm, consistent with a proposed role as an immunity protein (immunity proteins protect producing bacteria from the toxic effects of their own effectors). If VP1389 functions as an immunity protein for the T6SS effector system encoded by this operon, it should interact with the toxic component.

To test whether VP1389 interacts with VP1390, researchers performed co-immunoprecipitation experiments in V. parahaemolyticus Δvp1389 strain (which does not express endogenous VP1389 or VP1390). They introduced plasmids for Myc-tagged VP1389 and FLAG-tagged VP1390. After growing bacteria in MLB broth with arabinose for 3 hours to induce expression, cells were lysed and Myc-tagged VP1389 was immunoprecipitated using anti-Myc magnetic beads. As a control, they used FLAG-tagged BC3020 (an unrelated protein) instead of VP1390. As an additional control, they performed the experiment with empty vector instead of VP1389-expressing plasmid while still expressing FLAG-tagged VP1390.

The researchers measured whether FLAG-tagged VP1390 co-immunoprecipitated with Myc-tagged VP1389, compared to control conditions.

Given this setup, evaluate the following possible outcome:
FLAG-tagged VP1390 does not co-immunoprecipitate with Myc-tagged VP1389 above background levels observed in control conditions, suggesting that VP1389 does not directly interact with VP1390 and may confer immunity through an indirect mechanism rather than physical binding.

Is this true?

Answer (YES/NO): NO